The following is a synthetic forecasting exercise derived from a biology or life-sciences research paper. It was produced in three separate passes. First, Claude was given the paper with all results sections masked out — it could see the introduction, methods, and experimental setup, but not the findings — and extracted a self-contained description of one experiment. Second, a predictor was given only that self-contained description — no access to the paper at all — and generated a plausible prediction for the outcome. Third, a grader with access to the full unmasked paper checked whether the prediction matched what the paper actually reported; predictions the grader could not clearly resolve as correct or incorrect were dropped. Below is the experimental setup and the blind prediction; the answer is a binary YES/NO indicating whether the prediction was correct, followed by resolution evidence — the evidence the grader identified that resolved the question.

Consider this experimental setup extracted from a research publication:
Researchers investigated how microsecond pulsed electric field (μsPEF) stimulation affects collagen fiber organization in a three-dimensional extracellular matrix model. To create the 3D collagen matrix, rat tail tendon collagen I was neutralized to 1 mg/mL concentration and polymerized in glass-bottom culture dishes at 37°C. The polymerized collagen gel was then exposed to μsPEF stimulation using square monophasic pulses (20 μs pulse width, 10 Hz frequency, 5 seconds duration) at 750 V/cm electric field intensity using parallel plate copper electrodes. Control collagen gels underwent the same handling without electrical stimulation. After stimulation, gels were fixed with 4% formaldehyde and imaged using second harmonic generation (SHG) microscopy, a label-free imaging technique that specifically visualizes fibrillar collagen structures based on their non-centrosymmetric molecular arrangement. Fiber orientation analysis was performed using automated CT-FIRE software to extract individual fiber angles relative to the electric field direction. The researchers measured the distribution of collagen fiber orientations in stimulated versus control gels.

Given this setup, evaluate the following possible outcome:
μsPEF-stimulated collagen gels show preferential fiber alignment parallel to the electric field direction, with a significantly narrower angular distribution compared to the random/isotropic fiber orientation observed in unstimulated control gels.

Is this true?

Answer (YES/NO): YES